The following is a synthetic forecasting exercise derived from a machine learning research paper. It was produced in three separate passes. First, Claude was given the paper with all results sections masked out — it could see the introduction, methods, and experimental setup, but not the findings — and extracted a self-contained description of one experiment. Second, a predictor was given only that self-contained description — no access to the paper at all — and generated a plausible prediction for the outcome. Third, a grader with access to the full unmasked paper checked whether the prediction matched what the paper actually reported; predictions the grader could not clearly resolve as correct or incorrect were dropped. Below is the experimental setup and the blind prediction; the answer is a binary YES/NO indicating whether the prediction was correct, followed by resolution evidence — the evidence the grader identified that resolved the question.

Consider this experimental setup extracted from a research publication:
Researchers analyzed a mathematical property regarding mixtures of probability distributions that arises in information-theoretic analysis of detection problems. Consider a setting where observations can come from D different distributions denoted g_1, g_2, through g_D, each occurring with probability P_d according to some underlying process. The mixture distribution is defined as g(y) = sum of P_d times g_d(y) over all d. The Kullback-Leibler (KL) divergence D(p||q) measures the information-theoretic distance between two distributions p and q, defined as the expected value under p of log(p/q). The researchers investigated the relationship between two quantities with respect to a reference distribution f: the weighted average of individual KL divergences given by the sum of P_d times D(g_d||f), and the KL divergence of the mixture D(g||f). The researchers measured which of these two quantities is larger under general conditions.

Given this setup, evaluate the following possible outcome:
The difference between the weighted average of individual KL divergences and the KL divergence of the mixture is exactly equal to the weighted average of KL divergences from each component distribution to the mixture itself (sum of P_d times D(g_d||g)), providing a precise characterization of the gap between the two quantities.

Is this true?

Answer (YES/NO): YES